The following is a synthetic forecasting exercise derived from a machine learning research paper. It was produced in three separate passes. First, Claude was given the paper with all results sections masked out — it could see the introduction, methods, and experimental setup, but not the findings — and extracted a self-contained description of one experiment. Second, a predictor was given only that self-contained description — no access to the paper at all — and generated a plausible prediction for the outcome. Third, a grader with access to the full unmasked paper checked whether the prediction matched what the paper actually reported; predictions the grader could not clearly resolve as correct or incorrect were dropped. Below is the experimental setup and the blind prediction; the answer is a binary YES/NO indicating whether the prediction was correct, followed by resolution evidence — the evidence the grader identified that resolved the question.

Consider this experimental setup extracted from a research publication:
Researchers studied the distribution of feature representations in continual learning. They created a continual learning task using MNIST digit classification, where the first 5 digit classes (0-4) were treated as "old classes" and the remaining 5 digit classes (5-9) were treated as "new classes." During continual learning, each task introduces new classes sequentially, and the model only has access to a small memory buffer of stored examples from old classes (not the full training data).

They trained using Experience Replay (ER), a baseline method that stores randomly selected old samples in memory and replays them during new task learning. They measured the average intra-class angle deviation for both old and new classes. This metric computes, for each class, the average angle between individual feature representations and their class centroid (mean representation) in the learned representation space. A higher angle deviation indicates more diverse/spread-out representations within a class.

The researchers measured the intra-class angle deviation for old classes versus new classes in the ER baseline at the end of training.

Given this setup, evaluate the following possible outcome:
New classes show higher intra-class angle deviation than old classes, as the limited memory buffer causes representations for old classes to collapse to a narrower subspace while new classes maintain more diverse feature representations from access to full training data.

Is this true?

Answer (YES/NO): YES